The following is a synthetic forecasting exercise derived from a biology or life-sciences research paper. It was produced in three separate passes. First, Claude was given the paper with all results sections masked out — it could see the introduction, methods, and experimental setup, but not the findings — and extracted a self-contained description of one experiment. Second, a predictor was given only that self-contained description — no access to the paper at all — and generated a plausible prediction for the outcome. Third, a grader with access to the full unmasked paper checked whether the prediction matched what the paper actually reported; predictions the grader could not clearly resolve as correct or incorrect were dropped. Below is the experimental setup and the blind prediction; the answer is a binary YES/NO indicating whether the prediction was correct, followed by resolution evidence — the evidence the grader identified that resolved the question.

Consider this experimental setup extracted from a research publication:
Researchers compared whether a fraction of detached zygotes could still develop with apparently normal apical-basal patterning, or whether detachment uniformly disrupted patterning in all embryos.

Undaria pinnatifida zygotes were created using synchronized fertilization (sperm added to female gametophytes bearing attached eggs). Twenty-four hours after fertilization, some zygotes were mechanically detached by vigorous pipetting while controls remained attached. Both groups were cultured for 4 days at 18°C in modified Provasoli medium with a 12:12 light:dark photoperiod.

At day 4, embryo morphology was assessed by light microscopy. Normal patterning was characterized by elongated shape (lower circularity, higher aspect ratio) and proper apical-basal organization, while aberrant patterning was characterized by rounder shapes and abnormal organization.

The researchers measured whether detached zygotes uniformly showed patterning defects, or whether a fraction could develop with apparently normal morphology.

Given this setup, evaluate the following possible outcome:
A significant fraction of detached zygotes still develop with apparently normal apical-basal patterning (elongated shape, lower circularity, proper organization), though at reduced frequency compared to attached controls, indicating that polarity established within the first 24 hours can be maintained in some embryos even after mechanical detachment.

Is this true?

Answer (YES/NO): YES